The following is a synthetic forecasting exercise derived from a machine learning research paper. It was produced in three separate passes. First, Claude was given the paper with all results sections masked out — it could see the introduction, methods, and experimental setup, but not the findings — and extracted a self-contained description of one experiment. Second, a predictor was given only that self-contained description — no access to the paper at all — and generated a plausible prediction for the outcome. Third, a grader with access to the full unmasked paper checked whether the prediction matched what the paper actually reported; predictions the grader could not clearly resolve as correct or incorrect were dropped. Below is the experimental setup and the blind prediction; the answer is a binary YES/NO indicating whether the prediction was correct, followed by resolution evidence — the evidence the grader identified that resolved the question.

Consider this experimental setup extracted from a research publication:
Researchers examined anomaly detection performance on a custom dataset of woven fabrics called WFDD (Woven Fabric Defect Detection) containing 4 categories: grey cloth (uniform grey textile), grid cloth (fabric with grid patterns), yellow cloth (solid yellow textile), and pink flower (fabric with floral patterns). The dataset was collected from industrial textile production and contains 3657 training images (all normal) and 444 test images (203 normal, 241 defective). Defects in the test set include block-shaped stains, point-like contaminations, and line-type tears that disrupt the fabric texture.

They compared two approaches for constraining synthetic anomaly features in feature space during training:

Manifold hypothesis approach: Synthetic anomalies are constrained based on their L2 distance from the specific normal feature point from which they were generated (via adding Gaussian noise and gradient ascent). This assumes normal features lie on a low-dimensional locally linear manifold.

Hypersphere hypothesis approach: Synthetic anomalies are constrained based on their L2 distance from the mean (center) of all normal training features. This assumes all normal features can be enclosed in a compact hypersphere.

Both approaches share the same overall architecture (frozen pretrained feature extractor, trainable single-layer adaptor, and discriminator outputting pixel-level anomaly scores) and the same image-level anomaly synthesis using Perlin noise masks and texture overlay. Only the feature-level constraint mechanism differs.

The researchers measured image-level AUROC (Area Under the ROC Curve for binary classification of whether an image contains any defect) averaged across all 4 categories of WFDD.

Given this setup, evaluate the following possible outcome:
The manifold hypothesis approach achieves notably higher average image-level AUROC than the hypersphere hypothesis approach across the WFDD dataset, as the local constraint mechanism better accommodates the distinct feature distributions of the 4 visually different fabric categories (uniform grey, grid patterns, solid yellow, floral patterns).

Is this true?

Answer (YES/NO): YES